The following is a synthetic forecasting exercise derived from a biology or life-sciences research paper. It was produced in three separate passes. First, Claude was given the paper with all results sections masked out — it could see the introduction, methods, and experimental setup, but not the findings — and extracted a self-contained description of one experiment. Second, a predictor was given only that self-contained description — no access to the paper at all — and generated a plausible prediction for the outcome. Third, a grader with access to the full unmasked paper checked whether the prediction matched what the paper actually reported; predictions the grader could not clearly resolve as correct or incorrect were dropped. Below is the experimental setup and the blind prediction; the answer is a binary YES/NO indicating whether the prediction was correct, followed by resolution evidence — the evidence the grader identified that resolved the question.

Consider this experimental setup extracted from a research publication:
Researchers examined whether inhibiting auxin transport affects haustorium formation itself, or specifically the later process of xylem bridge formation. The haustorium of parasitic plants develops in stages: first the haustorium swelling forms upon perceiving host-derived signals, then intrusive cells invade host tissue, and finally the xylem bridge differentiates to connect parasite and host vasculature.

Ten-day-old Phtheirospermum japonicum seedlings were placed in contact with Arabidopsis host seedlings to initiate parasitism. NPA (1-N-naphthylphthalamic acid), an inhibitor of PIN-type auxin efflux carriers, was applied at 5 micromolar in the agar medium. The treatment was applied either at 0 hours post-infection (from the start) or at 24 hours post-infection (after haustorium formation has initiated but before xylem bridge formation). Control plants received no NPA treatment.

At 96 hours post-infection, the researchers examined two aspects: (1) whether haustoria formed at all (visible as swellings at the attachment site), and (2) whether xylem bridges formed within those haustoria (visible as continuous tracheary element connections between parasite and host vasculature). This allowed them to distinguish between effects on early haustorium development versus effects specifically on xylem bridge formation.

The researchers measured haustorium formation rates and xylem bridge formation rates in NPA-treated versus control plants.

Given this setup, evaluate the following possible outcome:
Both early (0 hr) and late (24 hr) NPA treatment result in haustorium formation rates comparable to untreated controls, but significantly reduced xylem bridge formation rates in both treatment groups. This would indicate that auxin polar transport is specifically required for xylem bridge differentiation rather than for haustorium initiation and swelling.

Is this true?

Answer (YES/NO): YES